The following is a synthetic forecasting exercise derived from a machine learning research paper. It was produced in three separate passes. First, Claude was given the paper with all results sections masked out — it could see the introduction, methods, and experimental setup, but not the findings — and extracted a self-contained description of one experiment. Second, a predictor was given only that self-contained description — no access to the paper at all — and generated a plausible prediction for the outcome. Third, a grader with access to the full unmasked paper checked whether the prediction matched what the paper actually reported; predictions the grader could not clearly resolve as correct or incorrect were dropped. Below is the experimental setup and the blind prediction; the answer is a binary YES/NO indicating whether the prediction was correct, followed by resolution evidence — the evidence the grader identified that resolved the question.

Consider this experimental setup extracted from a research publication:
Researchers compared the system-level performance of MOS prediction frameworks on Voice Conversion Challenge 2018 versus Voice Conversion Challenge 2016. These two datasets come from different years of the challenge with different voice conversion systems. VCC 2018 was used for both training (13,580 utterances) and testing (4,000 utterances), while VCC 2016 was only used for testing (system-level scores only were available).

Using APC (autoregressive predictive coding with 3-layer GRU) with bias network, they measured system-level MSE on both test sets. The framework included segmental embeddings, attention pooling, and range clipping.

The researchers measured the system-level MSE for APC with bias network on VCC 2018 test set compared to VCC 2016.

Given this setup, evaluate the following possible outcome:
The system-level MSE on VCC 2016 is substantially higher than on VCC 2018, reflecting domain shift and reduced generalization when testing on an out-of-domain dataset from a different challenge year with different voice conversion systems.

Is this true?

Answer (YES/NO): YES